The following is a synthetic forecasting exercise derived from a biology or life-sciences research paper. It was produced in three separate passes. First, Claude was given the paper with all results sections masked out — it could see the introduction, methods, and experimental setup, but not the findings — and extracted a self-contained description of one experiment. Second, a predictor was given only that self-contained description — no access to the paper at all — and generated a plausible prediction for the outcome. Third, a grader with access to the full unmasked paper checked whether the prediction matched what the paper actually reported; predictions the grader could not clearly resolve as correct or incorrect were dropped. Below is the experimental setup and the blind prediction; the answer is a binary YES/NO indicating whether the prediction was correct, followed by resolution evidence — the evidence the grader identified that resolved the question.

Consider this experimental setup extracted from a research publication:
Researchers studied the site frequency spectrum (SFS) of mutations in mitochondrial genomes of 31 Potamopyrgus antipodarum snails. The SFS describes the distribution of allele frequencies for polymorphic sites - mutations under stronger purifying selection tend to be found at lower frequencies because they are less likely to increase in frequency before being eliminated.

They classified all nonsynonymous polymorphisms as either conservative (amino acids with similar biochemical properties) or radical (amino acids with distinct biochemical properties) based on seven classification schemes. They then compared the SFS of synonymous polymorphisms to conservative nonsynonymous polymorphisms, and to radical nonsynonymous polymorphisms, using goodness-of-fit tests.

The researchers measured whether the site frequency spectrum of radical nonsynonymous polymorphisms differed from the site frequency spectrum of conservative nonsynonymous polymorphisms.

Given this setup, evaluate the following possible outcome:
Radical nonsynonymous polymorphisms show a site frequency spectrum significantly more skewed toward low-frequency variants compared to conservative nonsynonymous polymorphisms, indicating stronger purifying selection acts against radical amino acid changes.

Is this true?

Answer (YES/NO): NO